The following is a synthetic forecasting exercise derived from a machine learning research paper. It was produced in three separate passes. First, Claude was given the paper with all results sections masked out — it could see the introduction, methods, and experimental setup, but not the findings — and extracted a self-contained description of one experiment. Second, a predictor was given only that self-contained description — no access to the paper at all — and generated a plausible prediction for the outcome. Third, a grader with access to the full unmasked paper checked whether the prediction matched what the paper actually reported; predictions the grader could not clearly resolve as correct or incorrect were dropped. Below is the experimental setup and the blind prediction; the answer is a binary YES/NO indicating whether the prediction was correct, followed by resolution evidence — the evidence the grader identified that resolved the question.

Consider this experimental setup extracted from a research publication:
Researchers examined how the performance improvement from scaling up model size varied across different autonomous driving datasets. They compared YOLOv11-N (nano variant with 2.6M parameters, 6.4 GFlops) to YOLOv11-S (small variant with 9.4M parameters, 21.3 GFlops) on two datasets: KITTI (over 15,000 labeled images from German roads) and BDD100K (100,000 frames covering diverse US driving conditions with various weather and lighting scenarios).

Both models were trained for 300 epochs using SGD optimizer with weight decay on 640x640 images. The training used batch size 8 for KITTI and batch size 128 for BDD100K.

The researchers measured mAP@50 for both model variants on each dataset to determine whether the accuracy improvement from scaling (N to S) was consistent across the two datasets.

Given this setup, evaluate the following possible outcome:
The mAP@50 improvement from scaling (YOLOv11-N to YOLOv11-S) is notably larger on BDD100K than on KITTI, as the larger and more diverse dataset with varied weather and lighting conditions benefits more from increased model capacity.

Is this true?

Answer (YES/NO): YES